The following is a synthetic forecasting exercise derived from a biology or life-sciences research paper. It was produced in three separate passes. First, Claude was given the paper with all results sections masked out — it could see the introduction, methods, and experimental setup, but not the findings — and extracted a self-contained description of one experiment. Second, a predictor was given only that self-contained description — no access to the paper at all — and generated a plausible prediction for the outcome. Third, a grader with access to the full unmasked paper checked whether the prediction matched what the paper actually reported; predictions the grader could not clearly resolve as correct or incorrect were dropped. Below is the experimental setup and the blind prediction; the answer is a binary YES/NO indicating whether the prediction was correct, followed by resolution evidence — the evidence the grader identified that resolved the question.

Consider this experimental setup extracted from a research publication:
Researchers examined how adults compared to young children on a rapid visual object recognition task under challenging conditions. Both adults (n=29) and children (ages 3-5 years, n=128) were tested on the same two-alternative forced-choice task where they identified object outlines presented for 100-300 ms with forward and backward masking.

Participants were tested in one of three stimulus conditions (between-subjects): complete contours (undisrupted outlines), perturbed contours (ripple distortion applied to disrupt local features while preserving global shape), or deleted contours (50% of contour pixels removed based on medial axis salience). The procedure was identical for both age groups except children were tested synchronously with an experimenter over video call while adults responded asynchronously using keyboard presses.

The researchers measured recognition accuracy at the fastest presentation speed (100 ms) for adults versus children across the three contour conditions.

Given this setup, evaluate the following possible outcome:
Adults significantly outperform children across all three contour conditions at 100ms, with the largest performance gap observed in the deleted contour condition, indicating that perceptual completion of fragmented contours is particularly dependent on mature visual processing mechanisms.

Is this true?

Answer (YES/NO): NO